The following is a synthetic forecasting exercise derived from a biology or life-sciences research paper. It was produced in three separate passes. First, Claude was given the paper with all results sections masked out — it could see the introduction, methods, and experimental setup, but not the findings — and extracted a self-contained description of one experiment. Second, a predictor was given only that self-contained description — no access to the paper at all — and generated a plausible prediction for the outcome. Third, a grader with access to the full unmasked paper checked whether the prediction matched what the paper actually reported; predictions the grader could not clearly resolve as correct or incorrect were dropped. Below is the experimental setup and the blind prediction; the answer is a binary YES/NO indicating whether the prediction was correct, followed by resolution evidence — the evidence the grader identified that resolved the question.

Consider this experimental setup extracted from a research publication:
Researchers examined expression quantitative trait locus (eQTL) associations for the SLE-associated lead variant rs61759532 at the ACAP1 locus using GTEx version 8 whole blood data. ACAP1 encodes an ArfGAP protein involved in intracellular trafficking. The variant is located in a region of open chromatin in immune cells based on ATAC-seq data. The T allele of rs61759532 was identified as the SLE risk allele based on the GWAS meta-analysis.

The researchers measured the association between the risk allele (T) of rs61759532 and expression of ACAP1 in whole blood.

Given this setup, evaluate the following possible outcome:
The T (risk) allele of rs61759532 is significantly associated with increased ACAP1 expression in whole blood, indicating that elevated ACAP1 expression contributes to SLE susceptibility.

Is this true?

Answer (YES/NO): NO